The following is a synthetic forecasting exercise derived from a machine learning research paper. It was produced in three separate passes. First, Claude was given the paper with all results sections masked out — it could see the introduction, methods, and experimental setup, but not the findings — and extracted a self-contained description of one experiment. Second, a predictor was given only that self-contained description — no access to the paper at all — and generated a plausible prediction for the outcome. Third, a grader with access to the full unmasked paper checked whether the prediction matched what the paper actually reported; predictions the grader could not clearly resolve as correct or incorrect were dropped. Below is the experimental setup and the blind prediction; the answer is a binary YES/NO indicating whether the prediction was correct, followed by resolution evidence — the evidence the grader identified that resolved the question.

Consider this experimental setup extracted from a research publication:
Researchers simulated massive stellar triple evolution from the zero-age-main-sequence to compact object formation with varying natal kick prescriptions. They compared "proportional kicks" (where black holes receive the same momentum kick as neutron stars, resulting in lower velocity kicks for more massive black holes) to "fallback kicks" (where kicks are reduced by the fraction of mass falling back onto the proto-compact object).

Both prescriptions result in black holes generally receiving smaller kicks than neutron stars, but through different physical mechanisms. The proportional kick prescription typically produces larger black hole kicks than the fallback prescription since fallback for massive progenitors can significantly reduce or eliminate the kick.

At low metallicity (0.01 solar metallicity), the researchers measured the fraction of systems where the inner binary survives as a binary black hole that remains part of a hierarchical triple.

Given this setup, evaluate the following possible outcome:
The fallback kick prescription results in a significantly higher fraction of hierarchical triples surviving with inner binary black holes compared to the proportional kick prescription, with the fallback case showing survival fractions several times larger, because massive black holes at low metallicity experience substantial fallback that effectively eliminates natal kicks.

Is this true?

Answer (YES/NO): YES